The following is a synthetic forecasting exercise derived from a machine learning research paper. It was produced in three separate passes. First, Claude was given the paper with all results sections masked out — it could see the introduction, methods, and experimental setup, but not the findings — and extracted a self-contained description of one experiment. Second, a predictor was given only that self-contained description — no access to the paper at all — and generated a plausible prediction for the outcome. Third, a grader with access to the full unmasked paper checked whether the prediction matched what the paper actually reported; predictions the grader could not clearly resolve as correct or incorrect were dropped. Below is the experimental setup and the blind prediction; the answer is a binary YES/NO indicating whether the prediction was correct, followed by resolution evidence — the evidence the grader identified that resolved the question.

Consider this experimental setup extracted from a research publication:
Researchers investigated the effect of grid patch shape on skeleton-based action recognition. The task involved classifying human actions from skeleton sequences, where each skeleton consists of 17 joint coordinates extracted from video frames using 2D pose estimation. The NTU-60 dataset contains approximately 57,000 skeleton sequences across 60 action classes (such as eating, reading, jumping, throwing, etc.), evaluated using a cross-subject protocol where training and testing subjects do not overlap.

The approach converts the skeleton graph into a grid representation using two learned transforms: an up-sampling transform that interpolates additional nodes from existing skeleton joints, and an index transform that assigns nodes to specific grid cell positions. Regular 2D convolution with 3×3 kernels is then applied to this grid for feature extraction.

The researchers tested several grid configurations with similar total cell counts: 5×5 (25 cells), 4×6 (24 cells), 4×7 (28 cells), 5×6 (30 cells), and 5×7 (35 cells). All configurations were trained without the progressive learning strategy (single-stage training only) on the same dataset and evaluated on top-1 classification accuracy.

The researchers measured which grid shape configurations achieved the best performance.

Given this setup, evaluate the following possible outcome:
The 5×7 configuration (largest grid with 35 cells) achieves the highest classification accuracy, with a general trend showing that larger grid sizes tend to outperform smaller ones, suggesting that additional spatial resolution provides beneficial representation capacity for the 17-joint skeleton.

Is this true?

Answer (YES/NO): NO